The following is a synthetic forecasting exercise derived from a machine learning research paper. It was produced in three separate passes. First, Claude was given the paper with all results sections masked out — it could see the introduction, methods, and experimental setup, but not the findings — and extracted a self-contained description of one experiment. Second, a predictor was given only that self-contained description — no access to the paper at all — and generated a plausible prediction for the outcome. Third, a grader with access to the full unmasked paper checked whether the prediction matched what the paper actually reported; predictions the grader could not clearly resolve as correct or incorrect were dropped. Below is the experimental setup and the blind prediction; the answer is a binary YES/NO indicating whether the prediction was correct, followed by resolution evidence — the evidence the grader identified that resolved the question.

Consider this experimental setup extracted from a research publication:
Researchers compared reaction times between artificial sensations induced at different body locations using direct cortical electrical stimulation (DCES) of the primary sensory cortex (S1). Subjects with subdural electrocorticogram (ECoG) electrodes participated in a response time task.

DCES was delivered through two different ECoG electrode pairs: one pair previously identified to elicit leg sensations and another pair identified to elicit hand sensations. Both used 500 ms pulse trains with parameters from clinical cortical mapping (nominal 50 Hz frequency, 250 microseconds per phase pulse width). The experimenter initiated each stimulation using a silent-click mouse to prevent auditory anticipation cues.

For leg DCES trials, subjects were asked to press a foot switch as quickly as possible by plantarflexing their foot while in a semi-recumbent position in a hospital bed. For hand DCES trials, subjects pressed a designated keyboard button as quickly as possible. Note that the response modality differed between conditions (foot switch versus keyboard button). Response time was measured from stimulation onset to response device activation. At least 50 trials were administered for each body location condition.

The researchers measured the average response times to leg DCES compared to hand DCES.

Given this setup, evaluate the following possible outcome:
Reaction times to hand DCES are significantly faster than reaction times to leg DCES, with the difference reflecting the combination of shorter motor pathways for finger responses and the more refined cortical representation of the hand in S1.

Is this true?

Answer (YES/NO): YES